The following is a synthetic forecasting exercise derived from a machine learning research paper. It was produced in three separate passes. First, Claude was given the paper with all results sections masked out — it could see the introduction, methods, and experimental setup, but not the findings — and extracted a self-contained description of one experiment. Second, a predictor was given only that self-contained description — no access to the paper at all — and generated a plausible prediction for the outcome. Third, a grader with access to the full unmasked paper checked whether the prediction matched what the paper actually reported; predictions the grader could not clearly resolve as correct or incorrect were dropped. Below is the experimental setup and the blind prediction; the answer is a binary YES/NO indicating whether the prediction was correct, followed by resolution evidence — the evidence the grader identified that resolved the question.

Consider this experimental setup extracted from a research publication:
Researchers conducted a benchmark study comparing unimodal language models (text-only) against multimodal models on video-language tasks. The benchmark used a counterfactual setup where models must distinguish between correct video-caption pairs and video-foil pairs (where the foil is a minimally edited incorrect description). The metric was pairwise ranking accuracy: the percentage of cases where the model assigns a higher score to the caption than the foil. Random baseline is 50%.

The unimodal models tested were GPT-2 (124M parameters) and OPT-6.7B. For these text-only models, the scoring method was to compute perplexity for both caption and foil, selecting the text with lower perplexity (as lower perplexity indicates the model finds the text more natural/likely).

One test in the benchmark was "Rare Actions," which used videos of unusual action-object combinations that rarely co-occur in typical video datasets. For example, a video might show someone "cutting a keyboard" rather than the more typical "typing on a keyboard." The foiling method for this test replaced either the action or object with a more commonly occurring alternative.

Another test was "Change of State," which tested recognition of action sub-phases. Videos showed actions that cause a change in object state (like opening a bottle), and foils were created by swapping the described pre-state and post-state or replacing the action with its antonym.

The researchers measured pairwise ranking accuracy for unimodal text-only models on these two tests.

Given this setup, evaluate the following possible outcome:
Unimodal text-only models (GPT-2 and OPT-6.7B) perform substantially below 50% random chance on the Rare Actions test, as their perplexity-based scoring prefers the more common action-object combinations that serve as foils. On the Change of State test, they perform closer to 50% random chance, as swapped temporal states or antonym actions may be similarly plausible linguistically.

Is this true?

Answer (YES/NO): YES